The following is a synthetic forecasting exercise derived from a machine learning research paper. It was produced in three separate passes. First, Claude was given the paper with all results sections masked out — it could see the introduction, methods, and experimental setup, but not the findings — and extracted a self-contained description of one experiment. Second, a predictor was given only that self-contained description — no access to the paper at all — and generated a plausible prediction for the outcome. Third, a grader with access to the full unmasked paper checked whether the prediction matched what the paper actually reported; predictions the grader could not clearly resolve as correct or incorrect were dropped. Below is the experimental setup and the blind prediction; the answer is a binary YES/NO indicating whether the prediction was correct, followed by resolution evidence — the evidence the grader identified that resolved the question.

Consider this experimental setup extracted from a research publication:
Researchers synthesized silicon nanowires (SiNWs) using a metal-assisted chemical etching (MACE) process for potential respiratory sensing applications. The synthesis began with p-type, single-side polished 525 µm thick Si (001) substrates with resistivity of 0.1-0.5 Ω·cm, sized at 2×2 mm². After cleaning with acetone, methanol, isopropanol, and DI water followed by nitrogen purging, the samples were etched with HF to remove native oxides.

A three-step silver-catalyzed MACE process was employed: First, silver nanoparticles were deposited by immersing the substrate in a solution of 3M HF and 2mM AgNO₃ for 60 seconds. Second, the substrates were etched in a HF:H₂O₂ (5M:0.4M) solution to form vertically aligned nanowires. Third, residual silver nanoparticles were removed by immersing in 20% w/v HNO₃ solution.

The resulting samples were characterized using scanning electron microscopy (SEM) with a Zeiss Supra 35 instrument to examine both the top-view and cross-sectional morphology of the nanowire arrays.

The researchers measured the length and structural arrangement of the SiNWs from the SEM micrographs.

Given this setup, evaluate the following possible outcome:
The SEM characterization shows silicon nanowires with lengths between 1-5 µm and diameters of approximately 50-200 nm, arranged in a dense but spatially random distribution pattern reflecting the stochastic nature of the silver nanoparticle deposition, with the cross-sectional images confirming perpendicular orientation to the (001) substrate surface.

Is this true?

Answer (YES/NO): NO